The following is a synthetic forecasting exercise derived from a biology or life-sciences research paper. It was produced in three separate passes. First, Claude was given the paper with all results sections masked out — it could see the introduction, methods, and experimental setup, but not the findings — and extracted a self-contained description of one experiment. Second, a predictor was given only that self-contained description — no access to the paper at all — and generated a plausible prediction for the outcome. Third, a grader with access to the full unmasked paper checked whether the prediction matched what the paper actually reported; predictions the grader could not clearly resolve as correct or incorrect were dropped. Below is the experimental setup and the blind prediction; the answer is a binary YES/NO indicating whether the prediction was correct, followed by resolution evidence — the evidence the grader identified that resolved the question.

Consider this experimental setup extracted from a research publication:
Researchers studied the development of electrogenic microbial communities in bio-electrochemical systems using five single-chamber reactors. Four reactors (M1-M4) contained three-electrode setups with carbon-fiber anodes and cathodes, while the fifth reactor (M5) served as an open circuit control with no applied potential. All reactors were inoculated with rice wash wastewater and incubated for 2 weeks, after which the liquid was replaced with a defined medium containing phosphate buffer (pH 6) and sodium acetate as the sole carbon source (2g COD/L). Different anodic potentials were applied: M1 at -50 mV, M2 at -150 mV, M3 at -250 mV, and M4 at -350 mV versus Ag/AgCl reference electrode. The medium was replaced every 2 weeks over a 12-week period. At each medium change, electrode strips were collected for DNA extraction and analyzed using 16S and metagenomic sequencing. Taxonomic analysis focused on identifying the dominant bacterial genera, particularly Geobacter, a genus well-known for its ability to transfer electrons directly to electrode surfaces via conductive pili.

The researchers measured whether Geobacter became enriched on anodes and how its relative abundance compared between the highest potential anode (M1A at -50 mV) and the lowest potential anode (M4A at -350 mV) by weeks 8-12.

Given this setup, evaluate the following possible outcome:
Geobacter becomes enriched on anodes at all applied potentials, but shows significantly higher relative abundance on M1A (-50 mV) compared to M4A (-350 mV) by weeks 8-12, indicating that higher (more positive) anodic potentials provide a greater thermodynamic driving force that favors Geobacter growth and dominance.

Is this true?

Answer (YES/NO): YES